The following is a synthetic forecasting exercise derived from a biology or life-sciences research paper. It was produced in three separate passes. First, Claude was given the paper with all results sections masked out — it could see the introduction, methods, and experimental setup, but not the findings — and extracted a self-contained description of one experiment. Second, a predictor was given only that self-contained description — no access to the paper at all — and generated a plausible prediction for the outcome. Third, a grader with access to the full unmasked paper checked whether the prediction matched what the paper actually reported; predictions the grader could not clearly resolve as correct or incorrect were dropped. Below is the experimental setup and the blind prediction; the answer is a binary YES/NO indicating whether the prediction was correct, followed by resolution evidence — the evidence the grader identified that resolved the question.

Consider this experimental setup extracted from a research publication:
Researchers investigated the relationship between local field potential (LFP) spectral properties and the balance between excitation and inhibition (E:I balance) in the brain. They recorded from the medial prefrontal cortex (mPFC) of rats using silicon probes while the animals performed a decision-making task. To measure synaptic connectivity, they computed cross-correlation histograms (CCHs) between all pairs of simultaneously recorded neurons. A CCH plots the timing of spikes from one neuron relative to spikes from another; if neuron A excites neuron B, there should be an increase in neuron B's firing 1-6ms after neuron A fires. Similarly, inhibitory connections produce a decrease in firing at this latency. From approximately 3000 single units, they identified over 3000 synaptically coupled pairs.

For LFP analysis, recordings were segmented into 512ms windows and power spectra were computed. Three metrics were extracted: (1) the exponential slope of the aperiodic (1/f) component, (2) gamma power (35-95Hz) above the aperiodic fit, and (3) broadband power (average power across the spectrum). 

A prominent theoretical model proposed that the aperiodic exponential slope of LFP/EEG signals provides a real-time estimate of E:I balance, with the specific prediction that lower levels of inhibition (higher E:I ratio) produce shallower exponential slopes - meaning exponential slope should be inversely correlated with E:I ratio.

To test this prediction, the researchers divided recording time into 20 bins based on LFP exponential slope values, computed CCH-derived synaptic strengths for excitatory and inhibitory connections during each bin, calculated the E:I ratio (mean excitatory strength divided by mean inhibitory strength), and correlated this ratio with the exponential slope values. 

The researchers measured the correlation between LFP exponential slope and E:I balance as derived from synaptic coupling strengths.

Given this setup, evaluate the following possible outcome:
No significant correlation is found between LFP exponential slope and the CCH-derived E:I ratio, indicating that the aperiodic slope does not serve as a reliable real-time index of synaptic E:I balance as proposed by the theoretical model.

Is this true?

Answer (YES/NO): NO